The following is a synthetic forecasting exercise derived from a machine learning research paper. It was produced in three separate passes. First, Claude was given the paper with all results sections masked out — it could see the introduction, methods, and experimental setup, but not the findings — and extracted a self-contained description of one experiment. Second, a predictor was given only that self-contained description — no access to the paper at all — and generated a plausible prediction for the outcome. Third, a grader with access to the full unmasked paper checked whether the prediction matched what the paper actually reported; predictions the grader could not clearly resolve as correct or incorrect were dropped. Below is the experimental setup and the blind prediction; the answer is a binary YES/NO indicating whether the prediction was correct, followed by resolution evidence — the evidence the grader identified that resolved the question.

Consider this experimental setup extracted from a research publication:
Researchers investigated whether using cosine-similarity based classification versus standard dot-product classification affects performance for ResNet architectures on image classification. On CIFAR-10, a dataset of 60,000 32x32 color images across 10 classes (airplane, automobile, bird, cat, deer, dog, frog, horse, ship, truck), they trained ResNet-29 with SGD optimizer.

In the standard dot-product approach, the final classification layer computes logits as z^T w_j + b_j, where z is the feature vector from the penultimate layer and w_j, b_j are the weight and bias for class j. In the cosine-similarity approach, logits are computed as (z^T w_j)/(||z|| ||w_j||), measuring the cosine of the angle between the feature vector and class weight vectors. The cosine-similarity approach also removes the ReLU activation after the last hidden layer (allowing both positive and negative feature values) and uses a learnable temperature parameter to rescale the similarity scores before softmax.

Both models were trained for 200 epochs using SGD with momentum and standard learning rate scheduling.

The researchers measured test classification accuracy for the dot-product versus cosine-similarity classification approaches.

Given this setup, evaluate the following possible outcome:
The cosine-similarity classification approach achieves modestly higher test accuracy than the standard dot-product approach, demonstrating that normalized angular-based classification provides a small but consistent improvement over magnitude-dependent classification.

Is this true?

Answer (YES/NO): NO